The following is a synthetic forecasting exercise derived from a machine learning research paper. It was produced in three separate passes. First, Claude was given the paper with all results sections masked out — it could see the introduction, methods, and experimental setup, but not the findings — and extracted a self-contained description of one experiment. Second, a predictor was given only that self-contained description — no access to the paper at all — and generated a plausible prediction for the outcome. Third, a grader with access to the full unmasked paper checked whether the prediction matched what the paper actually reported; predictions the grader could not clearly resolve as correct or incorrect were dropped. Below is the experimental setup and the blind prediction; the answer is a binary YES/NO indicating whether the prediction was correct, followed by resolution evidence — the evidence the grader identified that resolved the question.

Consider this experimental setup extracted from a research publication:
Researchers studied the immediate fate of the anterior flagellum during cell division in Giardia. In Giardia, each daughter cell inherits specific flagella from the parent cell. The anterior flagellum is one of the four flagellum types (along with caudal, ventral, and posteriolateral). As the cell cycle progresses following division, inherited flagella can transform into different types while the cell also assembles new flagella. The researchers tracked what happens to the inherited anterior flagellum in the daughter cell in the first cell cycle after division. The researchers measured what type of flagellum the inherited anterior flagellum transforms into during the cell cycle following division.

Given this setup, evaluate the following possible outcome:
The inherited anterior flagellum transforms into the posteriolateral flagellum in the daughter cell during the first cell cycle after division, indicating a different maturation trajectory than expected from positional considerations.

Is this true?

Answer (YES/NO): NO